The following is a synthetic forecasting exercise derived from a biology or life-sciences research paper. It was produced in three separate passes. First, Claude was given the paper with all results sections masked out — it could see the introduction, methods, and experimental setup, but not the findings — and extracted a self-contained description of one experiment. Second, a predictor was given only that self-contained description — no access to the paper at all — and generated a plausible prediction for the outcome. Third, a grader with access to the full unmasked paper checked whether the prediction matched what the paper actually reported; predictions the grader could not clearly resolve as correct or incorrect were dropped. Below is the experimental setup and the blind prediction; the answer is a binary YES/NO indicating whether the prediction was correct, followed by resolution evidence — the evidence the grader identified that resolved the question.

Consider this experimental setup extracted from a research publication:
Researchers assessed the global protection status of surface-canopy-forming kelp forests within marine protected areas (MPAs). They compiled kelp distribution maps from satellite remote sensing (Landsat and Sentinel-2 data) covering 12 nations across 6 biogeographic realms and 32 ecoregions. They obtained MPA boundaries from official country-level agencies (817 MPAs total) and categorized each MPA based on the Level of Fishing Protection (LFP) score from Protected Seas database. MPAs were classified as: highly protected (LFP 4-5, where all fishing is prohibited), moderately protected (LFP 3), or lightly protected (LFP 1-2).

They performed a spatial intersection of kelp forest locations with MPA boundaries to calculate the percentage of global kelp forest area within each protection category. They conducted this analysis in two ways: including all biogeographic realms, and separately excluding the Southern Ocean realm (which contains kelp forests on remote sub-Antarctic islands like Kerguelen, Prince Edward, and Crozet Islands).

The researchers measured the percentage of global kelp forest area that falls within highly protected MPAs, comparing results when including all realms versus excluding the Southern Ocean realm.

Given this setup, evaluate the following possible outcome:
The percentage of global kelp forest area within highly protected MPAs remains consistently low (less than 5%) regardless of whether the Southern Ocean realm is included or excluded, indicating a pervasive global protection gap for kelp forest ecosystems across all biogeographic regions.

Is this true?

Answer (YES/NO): NO